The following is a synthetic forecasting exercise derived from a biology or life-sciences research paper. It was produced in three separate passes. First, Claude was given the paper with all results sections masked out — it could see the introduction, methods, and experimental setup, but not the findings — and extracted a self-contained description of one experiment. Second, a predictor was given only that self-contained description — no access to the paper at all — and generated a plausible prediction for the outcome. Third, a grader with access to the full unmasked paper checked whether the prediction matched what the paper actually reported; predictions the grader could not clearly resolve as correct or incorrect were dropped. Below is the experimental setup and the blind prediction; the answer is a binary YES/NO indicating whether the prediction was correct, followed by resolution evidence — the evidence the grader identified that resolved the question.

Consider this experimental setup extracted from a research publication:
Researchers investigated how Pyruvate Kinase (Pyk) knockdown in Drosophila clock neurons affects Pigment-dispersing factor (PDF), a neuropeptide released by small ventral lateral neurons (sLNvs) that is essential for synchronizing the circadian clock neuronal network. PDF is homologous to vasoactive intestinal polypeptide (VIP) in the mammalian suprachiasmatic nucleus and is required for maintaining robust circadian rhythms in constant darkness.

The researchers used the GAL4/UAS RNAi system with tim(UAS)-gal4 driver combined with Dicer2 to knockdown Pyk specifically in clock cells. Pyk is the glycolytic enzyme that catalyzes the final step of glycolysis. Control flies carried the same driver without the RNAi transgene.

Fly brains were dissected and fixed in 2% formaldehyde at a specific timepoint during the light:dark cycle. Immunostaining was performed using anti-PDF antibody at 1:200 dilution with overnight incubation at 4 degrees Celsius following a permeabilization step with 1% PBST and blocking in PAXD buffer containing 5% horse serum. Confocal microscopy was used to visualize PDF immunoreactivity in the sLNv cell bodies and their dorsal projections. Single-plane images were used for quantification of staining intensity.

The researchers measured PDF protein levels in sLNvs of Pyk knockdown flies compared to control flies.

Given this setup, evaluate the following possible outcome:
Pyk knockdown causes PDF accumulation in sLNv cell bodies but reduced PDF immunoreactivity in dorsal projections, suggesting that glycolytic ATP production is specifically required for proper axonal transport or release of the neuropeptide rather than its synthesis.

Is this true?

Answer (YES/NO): NO